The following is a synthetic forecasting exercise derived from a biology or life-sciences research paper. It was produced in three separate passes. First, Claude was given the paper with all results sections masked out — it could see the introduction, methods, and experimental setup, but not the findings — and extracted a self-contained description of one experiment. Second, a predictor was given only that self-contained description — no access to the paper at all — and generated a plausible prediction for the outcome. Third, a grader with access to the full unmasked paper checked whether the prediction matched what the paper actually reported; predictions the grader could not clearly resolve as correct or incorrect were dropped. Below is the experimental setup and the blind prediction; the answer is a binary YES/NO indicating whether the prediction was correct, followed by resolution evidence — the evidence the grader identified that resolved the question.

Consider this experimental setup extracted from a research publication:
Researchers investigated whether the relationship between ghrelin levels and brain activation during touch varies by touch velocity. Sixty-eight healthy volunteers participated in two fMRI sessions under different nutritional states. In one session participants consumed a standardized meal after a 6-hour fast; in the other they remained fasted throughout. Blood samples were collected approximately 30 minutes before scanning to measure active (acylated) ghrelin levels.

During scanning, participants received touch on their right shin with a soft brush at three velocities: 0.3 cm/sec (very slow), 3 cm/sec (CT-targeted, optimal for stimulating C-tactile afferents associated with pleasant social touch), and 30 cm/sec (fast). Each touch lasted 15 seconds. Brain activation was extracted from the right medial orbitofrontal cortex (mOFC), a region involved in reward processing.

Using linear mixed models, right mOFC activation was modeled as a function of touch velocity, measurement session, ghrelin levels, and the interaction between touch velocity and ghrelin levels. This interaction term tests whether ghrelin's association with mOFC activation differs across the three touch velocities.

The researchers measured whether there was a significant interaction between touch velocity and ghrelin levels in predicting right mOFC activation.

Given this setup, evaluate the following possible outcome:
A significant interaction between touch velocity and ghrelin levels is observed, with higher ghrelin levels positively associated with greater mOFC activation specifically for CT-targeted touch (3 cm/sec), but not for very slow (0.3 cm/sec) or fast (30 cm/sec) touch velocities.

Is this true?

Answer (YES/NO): NO